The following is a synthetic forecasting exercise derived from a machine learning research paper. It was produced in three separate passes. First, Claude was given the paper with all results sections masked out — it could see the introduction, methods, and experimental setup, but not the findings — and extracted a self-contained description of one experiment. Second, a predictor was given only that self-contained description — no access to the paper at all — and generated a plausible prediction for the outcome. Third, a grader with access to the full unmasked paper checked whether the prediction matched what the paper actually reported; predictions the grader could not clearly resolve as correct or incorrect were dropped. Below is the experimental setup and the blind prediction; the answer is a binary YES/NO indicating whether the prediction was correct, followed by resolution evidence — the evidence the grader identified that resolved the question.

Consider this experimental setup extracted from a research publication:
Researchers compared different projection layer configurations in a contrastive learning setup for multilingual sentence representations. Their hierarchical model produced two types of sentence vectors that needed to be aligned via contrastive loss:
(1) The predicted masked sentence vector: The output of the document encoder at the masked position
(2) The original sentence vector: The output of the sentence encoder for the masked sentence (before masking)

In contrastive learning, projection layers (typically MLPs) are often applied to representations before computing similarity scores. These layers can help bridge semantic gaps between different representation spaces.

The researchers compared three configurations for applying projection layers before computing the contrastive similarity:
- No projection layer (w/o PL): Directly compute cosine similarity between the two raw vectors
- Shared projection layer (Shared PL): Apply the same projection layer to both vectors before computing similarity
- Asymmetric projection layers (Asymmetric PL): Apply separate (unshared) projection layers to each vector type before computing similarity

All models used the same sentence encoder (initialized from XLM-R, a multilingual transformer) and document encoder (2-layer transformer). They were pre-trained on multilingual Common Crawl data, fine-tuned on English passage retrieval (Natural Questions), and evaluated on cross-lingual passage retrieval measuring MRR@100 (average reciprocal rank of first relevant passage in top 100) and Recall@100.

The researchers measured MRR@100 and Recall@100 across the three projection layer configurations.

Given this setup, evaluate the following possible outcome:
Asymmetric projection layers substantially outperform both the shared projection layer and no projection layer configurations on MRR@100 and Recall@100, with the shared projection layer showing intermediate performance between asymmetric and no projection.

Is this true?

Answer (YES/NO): NO